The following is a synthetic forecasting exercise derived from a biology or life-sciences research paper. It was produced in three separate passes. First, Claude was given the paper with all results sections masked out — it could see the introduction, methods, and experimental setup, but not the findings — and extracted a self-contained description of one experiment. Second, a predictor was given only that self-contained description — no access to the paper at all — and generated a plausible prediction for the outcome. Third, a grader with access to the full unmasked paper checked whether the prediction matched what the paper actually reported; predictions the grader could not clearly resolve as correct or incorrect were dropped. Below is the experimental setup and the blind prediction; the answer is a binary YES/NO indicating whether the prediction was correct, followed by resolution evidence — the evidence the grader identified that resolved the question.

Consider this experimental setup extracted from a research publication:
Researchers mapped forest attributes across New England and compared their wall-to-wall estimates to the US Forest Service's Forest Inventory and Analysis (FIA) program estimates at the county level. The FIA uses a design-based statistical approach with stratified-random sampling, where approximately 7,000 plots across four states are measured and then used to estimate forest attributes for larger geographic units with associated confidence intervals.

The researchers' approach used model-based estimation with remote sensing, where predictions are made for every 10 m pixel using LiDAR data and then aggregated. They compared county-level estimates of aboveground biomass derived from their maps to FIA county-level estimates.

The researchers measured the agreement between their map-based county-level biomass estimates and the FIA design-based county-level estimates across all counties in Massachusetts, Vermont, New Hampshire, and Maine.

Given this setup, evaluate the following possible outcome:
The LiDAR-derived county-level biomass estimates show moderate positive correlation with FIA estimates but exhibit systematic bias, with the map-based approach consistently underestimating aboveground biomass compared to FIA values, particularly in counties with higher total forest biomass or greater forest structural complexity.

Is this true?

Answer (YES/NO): NO